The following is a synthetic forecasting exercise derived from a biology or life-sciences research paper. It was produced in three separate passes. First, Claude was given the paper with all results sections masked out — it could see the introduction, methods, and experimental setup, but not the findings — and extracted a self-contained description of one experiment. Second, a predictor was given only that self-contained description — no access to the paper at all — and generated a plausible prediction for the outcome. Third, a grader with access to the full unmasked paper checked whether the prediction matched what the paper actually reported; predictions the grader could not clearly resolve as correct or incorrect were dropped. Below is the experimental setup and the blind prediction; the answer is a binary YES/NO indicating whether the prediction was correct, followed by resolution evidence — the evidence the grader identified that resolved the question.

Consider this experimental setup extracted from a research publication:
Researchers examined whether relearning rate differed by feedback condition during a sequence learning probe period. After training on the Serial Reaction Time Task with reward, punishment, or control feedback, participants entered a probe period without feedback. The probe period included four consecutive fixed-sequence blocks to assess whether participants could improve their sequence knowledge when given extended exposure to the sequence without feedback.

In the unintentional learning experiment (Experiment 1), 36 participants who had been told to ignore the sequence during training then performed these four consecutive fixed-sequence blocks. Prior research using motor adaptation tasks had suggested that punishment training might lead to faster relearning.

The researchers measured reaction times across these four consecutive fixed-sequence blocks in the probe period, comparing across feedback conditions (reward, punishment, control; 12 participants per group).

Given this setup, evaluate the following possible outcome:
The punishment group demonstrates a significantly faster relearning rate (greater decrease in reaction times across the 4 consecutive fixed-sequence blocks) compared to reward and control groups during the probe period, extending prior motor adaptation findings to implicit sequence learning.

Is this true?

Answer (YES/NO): NO